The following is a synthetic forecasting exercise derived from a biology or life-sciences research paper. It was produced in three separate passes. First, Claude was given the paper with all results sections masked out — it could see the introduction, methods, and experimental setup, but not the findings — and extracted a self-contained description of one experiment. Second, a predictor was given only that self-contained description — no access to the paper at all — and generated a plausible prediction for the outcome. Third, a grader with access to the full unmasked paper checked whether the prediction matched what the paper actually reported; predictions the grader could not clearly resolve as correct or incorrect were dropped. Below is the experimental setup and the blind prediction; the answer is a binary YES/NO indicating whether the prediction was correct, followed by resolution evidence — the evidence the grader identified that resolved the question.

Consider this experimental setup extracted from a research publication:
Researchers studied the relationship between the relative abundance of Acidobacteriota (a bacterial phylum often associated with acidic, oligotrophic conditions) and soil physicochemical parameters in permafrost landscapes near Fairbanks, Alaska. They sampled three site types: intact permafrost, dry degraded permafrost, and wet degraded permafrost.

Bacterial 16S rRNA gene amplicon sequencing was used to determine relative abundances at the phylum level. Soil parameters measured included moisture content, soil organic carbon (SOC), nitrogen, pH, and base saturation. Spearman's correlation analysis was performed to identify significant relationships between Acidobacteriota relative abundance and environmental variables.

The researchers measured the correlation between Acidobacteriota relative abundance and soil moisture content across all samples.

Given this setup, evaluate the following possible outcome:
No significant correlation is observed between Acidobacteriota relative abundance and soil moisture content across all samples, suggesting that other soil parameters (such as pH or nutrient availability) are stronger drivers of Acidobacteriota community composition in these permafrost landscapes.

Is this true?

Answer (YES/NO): NO